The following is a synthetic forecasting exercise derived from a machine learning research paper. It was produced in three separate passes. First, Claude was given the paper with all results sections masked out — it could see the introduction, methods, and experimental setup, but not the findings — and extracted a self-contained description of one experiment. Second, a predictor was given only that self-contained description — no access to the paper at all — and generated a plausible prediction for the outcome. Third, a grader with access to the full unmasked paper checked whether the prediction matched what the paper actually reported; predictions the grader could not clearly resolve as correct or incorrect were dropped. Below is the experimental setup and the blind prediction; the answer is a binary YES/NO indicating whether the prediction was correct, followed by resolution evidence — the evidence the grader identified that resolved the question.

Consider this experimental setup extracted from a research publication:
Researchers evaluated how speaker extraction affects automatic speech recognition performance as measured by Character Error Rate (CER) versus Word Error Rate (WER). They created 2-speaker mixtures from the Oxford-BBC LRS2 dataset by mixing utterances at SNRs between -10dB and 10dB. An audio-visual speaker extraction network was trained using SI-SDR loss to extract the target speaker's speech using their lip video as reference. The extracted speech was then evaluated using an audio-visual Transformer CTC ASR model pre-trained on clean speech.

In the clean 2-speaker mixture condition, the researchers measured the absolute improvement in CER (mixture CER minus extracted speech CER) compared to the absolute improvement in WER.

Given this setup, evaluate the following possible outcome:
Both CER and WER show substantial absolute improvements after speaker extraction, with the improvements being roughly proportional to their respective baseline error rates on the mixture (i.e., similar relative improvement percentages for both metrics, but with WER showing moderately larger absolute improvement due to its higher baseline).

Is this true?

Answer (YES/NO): YES